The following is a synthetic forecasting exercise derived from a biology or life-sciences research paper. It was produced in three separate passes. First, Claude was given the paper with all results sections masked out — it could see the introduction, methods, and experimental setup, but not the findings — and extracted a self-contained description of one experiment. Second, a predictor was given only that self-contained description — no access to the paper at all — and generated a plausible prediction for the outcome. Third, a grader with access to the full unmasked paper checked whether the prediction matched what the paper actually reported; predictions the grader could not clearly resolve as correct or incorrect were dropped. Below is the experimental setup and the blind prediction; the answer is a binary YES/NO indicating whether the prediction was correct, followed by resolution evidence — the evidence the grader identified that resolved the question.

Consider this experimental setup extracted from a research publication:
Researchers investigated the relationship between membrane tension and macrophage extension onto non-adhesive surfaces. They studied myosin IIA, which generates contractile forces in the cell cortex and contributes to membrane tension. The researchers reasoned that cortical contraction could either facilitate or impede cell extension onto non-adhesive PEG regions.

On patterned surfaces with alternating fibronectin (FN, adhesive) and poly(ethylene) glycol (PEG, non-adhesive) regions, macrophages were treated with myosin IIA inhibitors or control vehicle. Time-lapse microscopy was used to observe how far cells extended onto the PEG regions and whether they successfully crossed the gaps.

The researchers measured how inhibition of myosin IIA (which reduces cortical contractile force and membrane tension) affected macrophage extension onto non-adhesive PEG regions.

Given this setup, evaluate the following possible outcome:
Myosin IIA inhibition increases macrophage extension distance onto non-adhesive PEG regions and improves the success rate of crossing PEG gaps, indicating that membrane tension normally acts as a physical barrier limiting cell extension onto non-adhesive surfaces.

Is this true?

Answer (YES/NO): YES